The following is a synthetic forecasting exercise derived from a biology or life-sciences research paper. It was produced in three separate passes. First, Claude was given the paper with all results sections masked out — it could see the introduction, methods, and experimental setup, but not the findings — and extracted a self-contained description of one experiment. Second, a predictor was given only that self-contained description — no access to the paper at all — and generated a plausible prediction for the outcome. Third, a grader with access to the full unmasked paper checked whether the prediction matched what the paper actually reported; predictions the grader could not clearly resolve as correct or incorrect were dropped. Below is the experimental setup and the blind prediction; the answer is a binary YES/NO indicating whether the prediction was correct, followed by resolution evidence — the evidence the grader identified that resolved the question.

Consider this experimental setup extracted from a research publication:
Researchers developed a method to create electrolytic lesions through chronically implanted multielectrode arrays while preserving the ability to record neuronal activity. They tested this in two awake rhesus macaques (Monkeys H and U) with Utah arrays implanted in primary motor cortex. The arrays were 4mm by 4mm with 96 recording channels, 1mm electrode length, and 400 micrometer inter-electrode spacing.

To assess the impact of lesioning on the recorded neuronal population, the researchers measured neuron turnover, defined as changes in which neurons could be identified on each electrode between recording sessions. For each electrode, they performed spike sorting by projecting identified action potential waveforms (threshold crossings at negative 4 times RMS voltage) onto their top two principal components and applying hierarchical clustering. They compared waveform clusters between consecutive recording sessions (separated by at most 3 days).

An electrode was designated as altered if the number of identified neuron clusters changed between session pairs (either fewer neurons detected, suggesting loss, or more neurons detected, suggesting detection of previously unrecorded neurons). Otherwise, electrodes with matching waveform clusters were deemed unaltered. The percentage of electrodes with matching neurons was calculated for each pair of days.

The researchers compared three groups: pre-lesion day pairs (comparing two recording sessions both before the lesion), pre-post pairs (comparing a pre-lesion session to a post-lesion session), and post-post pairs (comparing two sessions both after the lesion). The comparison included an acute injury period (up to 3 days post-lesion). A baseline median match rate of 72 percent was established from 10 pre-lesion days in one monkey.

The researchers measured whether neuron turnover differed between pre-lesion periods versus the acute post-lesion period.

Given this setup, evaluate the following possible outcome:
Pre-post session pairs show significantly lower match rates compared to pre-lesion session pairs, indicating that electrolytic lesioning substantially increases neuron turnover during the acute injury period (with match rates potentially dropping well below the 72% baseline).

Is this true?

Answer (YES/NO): YES